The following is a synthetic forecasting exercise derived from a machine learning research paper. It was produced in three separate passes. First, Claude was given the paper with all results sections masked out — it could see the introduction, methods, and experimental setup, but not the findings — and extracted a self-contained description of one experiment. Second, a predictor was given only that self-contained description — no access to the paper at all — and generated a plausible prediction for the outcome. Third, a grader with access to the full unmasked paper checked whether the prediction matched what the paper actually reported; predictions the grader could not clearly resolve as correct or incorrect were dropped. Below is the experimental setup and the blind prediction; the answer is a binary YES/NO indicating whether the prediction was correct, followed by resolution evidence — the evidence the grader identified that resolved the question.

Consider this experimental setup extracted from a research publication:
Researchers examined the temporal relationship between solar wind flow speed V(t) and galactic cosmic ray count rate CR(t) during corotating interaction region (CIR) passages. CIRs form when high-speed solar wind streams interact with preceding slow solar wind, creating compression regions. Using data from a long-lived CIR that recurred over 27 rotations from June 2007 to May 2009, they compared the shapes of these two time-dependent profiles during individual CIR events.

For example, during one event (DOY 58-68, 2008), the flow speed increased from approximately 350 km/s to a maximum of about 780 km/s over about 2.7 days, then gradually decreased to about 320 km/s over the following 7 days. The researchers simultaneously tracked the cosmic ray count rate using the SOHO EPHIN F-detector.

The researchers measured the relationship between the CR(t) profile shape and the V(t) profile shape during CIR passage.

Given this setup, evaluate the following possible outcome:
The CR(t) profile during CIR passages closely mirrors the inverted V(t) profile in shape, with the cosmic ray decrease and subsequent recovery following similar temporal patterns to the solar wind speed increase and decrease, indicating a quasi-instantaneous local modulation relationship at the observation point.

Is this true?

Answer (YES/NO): YES